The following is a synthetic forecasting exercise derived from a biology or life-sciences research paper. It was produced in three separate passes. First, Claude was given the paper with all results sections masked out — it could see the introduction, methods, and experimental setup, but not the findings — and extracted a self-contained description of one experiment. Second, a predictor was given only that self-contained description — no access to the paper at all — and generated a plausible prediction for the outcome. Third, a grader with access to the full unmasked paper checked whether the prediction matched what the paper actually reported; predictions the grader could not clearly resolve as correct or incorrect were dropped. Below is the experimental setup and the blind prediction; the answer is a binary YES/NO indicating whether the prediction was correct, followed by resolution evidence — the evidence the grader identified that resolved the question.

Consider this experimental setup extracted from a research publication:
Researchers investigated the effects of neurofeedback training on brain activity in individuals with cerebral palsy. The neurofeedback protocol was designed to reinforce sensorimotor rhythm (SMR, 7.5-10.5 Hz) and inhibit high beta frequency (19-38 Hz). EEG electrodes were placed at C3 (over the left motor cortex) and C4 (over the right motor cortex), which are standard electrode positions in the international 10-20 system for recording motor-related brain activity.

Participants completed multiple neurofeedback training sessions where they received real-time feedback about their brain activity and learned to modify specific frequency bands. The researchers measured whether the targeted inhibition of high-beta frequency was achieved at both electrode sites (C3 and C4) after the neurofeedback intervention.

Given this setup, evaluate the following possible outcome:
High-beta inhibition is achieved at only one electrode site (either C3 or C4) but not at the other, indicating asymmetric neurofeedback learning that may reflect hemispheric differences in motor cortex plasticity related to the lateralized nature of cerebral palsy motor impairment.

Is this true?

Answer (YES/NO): YES